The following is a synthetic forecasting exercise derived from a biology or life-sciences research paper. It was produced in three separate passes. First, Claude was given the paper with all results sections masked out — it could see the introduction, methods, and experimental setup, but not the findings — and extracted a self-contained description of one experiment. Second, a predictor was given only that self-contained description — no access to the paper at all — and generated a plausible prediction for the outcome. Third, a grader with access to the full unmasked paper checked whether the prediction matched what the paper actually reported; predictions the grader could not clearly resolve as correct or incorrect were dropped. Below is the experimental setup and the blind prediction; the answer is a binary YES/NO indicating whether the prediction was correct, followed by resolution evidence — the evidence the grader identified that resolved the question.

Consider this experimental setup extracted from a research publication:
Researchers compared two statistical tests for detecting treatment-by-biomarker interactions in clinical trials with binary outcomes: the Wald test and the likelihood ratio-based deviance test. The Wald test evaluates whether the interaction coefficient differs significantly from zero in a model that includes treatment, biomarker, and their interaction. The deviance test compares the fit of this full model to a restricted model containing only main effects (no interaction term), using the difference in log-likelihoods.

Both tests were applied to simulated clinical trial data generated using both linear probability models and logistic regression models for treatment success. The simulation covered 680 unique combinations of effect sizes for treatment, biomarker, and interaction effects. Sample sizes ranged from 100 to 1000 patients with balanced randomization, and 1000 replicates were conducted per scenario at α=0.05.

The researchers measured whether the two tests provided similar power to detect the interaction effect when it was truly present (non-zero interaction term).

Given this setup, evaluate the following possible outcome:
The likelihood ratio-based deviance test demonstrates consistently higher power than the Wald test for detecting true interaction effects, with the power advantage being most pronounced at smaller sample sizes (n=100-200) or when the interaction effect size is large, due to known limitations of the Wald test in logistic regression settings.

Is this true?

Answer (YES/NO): NO